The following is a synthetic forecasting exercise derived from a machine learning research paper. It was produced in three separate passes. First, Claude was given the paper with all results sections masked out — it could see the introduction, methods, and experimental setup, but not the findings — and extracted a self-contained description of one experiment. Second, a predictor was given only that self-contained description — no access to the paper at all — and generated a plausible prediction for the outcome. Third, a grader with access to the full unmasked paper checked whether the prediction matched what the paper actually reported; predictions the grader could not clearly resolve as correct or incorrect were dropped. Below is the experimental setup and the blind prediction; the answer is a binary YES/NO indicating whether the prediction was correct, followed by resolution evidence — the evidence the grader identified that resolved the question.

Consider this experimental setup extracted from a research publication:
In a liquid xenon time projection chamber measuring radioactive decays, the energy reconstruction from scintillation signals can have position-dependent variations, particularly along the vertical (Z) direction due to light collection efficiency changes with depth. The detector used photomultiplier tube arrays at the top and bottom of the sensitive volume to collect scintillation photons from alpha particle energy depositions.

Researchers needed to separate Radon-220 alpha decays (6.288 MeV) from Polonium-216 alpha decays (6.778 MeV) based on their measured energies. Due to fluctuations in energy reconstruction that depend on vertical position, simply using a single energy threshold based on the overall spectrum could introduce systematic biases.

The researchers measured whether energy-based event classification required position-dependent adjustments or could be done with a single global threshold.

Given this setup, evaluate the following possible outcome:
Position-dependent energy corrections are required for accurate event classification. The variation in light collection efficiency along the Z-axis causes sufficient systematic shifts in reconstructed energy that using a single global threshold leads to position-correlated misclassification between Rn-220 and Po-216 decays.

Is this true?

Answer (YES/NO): YES